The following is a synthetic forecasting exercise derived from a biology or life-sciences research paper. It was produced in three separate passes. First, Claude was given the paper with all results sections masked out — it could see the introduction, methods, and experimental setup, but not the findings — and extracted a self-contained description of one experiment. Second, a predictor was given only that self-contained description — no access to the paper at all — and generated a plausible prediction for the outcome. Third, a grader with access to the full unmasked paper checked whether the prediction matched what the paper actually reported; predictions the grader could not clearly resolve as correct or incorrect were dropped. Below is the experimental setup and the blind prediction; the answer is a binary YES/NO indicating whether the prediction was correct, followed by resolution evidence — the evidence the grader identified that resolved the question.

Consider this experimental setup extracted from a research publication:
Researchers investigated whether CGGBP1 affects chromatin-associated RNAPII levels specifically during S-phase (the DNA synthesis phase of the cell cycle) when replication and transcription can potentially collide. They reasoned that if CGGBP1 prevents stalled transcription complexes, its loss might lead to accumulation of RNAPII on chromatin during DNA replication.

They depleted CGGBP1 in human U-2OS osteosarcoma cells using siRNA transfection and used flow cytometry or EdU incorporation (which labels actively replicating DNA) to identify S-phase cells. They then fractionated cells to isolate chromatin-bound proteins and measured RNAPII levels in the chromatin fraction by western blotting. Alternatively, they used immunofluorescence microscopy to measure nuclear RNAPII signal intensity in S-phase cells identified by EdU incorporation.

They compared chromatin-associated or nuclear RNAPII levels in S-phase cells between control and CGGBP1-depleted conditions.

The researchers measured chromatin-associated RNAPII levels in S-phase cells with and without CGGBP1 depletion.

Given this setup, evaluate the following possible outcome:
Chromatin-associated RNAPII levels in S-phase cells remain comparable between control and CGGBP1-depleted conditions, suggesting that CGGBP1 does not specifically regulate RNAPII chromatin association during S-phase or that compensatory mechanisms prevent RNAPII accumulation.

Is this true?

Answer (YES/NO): NO